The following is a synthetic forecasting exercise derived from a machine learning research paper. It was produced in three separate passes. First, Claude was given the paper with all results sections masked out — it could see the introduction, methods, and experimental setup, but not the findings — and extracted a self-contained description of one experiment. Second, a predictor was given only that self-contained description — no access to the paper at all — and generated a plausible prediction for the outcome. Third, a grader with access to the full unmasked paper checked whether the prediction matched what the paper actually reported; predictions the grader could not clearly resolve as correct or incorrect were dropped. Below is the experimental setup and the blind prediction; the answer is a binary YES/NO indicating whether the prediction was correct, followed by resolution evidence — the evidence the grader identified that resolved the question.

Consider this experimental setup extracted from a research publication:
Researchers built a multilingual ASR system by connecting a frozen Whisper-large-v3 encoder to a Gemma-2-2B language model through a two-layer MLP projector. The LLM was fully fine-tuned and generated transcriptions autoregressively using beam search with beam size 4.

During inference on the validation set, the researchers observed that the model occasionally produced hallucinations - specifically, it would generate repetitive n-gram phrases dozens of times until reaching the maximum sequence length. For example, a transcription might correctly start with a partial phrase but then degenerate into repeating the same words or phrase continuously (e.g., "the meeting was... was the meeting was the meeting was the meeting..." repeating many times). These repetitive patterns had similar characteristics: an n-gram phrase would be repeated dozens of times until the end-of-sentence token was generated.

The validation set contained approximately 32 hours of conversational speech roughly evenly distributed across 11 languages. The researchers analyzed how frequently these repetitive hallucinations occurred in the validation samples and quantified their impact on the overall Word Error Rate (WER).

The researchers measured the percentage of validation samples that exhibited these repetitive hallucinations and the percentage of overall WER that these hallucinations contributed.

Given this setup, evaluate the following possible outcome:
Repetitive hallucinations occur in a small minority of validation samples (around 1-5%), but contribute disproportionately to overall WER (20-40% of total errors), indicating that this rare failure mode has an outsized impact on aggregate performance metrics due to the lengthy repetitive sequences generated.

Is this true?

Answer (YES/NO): NO